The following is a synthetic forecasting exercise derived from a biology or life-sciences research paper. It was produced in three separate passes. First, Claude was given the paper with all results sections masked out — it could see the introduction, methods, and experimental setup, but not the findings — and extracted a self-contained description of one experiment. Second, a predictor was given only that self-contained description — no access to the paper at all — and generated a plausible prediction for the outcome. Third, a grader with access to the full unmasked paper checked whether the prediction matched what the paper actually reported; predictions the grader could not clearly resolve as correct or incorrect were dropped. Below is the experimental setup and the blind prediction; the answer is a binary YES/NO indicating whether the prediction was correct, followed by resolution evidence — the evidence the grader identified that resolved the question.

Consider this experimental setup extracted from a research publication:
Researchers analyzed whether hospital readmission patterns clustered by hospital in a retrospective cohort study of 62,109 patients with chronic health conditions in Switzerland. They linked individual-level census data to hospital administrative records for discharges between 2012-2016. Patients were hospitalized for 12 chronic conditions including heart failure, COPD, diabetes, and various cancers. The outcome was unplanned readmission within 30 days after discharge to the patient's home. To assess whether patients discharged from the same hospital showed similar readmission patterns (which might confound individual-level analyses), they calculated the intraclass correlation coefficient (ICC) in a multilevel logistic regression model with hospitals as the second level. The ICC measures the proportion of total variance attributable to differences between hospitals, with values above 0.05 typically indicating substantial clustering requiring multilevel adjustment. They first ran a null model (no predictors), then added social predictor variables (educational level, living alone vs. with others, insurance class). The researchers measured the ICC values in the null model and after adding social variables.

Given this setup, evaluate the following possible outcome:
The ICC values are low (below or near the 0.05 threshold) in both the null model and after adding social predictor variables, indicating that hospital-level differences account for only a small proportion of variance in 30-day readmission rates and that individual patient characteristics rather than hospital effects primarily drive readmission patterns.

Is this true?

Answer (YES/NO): NO